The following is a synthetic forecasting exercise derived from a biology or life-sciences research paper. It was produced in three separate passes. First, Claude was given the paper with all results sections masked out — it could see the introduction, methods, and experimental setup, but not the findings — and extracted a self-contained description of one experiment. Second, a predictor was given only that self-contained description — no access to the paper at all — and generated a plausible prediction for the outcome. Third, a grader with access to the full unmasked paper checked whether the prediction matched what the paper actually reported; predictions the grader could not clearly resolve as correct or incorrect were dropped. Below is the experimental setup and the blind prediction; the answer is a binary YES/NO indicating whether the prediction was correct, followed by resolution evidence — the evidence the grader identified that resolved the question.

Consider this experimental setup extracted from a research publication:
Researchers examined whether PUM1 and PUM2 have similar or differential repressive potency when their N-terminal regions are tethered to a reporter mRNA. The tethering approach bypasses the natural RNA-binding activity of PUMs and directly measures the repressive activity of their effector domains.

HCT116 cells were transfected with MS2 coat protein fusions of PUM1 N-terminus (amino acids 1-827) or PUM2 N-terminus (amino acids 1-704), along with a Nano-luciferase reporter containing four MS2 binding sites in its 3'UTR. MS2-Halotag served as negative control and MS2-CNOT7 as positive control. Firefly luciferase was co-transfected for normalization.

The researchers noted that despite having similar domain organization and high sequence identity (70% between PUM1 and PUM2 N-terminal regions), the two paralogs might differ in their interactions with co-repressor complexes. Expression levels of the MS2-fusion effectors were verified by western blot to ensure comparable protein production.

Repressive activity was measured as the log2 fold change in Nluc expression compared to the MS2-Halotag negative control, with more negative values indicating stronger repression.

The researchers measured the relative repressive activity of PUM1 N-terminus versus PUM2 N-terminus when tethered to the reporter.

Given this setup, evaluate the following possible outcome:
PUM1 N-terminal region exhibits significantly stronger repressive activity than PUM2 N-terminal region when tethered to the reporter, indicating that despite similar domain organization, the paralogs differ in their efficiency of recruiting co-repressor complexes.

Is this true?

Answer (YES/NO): NO